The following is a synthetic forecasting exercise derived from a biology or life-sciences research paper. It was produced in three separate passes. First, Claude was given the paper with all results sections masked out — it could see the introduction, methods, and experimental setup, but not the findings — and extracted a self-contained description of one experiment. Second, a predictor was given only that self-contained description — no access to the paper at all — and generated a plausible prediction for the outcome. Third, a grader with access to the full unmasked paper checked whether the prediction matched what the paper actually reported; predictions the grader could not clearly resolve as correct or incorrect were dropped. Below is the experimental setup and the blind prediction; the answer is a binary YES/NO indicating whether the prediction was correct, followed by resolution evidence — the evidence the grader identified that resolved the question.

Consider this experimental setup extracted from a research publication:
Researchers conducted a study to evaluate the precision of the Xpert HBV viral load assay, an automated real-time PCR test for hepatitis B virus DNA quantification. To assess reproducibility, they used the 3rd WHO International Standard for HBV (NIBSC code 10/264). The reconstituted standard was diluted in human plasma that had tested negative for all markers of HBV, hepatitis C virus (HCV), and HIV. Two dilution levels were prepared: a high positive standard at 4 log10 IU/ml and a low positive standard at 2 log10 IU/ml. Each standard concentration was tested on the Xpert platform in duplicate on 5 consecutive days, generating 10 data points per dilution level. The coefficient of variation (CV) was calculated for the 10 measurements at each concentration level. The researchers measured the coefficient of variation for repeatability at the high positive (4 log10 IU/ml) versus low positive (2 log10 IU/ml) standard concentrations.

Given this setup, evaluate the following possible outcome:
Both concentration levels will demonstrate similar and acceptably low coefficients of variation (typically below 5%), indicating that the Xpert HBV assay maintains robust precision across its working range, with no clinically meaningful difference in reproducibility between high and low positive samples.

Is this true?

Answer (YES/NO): NO